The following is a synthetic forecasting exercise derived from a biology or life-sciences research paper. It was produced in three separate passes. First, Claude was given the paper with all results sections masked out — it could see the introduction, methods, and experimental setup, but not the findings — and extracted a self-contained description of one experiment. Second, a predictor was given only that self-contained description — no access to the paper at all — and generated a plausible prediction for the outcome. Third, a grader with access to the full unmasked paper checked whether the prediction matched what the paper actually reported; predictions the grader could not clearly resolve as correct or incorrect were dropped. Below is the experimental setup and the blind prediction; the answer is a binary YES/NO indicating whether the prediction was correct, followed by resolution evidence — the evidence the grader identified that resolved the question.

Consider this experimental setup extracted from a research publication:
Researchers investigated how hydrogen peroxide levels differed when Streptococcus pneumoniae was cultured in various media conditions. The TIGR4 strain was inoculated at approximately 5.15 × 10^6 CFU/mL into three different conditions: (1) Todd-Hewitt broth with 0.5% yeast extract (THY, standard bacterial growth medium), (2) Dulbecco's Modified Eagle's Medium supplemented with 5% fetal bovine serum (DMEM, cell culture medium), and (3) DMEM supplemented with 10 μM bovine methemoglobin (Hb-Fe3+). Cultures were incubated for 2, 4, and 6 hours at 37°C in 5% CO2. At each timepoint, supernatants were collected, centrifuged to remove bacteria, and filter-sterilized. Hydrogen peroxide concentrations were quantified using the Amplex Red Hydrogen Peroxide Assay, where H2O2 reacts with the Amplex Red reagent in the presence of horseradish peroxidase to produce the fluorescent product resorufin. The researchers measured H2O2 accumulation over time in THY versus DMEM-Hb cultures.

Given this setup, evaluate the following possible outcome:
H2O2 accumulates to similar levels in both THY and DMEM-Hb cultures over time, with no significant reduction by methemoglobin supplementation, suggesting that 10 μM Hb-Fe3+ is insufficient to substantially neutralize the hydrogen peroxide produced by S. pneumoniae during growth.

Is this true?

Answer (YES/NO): NO